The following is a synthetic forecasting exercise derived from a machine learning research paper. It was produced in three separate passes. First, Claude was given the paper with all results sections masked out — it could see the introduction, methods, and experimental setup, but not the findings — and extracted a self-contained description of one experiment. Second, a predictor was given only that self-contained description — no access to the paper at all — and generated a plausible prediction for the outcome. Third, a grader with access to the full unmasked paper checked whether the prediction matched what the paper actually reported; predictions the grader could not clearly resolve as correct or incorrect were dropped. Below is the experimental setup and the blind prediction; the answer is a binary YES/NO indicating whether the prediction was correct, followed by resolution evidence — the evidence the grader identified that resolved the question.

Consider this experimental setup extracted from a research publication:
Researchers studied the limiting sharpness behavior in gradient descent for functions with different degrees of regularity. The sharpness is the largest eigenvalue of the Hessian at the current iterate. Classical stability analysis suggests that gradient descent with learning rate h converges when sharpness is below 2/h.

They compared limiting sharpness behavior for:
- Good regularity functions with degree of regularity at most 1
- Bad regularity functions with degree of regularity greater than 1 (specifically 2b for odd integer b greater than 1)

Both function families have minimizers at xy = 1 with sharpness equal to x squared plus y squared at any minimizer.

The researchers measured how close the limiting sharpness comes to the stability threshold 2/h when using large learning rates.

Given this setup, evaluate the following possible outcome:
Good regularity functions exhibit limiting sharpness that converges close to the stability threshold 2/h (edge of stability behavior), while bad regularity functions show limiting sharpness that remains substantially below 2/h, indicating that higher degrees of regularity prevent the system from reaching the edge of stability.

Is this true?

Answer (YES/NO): YES